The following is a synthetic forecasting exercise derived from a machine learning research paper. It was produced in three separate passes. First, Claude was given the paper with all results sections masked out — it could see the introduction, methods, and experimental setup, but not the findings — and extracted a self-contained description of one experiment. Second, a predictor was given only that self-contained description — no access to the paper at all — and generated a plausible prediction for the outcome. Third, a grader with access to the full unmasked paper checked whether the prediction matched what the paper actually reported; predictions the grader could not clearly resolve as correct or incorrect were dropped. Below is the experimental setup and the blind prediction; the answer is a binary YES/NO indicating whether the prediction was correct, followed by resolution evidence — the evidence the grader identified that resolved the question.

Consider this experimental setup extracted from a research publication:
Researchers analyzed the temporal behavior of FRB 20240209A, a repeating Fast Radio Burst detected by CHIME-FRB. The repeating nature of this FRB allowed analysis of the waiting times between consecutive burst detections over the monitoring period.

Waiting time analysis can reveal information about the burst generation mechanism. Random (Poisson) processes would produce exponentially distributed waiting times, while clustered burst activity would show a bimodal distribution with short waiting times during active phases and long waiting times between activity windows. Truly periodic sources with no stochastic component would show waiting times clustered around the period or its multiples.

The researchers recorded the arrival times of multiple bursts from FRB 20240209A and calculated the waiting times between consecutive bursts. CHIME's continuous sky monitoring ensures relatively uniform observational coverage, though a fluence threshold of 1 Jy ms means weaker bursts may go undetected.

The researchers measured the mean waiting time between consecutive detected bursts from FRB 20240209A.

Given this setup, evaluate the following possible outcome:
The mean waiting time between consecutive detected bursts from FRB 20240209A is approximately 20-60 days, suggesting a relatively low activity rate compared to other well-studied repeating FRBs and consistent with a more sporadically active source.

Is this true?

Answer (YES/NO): NO